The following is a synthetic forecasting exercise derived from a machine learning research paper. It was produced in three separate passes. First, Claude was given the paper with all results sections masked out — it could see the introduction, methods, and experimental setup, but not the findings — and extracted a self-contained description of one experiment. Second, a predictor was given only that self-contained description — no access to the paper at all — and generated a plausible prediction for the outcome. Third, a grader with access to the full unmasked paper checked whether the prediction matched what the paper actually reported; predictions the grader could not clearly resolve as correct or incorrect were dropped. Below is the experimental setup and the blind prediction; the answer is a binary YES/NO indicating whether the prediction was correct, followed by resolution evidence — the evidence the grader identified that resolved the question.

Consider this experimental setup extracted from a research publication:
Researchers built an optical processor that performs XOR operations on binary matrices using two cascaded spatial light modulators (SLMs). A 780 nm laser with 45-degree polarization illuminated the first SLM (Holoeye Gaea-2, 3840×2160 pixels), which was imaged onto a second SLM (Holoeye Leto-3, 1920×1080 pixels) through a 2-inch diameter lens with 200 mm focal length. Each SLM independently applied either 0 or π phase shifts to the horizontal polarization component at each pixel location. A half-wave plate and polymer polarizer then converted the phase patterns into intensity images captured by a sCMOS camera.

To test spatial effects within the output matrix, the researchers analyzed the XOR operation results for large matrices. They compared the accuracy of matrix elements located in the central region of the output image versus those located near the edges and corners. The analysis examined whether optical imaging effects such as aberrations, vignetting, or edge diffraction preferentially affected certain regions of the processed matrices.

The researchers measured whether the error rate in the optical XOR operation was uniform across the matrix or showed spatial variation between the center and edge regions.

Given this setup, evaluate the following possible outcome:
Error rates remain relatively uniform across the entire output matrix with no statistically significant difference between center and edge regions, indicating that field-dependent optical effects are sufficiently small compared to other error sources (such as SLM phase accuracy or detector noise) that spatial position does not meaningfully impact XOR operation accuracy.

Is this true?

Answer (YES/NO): NO